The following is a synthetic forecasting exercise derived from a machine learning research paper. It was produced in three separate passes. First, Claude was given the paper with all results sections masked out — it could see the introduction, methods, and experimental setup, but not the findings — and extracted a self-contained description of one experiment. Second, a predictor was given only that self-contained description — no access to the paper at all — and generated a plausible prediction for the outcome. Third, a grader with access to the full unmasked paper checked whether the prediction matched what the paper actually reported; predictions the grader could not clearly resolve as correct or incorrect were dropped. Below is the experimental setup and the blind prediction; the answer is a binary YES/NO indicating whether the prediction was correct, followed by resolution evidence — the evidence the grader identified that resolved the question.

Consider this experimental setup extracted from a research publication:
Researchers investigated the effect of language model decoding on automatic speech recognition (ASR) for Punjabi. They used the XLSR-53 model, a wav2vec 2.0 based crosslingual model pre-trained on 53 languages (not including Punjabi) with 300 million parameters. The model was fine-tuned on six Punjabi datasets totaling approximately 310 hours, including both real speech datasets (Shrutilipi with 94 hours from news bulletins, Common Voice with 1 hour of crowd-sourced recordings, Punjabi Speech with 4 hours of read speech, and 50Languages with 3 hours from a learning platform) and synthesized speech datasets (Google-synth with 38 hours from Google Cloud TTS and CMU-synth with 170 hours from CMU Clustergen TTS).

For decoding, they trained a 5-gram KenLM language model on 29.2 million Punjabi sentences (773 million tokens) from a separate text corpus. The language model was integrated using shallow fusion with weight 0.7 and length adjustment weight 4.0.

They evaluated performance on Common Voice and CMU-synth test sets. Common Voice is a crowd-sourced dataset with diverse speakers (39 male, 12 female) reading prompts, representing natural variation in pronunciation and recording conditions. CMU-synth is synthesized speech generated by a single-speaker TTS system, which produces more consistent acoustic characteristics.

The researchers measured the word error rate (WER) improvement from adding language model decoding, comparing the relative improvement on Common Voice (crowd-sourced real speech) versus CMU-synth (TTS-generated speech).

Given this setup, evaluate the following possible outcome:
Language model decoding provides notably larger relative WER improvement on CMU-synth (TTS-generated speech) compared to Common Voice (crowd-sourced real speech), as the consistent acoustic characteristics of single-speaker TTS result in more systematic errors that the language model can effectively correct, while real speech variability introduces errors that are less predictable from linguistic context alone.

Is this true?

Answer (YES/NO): NO